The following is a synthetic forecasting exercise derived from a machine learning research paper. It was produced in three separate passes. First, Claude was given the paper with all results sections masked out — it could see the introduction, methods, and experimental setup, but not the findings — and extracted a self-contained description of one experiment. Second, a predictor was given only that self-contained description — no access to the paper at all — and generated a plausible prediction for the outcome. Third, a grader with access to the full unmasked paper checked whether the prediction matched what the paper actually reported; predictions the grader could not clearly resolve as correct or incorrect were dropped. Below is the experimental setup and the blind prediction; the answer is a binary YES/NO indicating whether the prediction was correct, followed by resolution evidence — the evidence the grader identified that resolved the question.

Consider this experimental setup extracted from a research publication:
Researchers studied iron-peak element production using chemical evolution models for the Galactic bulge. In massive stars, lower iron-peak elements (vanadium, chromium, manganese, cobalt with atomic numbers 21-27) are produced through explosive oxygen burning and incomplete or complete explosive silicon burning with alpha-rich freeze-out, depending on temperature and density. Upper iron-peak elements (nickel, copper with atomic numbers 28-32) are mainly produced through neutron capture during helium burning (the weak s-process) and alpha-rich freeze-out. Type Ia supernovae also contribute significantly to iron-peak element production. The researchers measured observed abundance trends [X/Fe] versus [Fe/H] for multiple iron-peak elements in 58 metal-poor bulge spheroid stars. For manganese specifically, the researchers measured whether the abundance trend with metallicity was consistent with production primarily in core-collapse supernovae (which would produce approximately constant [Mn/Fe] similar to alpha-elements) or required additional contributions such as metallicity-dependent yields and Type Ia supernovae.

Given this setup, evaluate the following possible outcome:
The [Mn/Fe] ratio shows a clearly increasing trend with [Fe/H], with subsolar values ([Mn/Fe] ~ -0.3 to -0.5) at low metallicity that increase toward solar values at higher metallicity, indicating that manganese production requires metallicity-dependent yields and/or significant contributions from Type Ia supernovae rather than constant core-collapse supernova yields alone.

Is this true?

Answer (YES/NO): YES